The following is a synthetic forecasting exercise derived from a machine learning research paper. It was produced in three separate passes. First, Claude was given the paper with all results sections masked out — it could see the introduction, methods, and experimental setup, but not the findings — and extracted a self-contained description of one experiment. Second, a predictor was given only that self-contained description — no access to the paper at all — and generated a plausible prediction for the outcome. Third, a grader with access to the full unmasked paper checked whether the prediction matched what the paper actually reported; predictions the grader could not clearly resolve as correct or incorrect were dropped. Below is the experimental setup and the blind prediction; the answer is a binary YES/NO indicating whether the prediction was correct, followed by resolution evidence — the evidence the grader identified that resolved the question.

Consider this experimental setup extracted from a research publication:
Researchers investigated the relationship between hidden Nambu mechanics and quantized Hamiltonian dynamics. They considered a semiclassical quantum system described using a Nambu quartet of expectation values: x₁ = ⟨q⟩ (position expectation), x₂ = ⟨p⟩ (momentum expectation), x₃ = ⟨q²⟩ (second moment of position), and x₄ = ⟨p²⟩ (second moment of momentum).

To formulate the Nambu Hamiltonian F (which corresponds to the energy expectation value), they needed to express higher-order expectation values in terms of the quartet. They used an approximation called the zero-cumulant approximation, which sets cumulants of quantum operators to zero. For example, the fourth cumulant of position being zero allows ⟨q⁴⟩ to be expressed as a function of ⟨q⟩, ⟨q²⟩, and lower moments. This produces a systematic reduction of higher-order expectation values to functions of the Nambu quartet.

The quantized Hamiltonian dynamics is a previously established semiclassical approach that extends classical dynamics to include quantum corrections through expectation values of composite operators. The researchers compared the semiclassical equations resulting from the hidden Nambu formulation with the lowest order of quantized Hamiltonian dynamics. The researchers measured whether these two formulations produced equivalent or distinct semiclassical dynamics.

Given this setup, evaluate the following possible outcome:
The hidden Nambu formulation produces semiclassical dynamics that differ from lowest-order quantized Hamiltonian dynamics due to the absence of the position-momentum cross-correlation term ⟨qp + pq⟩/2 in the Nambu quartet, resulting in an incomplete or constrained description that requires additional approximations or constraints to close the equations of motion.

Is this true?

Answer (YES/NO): NO